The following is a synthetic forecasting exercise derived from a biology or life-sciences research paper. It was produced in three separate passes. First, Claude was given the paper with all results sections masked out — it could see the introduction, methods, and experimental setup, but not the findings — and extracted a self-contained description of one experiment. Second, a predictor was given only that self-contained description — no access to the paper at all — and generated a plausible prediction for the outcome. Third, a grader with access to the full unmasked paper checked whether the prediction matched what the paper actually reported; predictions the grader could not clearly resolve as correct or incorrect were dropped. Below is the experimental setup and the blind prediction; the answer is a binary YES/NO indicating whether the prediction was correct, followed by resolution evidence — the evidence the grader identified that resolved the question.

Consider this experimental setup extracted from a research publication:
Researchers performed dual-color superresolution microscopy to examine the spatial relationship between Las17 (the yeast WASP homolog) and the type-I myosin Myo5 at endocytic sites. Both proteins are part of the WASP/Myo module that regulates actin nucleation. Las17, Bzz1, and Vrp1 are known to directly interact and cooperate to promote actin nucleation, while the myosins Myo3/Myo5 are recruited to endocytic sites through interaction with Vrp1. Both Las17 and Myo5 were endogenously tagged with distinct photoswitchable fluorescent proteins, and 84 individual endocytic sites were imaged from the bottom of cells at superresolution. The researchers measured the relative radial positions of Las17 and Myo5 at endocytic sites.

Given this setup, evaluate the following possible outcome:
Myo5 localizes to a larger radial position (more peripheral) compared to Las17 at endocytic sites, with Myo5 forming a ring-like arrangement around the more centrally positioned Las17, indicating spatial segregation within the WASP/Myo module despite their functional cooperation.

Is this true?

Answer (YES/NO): YES